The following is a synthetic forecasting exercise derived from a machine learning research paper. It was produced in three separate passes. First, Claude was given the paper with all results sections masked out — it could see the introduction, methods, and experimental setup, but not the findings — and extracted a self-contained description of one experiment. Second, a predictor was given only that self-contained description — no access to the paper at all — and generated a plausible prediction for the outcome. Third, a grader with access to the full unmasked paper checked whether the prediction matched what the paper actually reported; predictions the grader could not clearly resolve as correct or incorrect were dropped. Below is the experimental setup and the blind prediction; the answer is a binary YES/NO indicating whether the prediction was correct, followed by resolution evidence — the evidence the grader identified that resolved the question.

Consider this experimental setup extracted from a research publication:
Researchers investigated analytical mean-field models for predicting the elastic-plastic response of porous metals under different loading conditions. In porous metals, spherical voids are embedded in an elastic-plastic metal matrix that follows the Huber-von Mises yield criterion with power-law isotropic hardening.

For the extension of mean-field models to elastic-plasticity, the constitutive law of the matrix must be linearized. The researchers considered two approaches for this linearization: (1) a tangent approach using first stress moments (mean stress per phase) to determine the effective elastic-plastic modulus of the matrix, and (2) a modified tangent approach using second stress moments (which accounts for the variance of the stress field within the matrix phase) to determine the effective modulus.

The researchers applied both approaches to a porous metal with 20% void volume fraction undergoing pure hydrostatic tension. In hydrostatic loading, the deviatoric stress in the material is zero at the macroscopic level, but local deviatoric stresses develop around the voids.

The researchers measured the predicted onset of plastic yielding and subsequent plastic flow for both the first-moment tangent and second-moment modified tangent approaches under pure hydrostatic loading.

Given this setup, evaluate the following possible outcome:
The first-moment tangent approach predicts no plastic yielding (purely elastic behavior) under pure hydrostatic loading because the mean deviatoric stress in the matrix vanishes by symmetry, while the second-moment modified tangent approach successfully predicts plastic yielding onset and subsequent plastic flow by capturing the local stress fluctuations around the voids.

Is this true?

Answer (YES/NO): YES